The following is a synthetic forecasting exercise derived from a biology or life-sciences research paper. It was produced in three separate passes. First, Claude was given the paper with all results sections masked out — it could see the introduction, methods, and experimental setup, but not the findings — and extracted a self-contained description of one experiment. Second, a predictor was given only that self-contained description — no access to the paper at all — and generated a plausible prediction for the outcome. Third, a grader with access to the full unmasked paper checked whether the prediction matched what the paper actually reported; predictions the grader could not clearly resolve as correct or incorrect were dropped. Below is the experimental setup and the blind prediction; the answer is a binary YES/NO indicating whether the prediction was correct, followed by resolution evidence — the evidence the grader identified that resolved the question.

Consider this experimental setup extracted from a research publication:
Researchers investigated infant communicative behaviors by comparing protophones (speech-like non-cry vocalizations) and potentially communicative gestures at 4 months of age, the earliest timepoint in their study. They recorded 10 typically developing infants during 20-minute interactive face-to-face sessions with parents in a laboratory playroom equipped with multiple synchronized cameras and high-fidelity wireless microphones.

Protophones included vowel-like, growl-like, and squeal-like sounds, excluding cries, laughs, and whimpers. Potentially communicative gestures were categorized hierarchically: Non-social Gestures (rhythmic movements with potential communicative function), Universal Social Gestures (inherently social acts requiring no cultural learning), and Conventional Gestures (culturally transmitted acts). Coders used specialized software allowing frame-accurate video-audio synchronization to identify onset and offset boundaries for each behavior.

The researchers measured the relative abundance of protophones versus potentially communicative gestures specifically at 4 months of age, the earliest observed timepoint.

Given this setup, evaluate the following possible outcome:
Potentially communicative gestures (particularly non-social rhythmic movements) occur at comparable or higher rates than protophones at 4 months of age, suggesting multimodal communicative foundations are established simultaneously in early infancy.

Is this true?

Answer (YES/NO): NO